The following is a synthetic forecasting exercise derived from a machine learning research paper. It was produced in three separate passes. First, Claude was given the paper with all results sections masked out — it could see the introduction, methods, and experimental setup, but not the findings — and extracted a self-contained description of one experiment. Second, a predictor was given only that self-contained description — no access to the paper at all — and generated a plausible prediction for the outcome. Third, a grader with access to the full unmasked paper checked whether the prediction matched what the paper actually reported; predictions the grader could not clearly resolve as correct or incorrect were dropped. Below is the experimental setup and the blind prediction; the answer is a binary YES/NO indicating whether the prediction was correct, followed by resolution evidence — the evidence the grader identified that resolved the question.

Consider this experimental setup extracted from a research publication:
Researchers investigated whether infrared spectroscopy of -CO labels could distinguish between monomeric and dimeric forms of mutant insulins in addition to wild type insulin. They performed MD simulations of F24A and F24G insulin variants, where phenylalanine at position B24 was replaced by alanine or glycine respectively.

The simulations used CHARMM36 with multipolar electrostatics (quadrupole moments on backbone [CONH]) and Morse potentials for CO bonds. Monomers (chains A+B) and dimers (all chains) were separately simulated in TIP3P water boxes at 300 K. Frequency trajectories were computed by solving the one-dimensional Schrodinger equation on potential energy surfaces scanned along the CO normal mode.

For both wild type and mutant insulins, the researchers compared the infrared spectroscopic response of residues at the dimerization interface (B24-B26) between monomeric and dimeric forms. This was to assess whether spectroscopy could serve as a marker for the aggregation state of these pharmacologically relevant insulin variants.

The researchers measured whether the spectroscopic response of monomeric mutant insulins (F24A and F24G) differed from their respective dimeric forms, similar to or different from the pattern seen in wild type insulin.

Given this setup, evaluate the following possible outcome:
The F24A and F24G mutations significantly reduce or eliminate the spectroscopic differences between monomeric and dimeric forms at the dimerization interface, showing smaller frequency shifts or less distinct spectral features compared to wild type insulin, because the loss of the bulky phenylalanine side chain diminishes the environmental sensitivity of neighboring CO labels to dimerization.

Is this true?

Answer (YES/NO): NO